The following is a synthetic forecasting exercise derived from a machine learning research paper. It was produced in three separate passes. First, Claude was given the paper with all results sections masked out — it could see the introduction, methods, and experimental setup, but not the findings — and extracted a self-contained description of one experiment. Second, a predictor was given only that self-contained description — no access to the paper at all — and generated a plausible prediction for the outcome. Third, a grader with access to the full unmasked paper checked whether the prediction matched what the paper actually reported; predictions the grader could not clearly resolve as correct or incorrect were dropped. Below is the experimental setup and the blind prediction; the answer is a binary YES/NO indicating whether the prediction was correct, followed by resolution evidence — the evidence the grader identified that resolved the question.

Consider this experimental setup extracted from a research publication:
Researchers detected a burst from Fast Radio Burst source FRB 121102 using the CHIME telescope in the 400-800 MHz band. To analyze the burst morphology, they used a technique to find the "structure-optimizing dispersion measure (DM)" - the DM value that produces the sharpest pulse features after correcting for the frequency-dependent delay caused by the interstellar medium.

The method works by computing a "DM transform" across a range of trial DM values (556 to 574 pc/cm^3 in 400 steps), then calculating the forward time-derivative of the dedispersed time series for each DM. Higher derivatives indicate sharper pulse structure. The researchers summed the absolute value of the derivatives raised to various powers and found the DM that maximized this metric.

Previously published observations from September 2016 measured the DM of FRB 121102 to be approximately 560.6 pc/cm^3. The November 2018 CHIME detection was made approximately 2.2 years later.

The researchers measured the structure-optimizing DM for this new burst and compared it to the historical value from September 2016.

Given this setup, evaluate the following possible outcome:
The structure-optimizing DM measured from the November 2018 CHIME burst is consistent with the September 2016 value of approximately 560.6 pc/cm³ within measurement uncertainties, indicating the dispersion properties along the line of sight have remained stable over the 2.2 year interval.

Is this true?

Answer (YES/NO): NO